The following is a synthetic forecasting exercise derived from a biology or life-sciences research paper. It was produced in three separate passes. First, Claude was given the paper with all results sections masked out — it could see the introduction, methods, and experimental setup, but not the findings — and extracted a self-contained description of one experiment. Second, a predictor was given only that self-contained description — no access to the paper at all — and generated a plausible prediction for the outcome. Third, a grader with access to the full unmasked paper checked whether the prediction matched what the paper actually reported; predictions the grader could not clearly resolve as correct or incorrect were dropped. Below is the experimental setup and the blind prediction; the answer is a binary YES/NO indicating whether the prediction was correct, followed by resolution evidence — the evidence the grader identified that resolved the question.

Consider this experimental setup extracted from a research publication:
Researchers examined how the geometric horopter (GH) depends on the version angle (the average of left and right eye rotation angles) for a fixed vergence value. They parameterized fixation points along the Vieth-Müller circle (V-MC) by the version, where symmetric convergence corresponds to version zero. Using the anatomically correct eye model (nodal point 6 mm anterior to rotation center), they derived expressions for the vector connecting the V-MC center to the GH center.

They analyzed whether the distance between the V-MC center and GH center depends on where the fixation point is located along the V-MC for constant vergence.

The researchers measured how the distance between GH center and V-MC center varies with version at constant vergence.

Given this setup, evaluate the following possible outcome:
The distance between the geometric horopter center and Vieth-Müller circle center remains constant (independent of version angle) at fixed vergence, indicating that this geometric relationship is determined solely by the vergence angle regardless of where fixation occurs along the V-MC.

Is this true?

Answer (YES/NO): YES